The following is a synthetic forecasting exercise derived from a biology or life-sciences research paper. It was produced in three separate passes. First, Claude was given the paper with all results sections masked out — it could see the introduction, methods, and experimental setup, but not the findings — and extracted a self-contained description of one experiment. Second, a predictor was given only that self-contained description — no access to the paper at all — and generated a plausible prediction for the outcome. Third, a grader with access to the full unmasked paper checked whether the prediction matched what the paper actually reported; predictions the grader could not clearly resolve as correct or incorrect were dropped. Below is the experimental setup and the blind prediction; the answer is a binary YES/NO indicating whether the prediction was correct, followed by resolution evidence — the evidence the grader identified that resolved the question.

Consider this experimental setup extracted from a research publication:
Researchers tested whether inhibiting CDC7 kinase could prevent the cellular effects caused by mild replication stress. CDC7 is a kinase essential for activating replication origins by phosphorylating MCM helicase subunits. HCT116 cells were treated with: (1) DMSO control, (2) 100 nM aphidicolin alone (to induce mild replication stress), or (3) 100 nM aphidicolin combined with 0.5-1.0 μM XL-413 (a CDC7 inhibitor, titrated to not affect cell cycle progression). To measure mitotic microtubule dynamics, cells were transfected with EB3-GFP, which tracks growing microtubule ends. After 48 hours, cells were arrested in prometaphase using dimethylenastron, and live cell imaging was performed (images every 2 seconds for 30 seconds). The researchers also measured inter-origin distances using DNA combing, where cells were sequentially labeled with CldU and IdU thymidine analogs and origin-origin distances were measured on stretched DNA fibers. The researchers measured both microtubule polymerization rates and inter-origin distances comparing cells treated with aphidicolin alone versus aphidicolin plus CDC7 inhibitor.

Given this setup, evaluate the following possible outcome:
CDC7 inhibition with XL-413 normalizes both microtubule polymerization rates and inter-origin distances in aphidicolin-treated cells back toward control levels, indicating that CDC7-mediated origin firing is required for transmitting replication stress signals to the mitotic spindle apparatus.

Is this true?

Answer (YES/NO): YES